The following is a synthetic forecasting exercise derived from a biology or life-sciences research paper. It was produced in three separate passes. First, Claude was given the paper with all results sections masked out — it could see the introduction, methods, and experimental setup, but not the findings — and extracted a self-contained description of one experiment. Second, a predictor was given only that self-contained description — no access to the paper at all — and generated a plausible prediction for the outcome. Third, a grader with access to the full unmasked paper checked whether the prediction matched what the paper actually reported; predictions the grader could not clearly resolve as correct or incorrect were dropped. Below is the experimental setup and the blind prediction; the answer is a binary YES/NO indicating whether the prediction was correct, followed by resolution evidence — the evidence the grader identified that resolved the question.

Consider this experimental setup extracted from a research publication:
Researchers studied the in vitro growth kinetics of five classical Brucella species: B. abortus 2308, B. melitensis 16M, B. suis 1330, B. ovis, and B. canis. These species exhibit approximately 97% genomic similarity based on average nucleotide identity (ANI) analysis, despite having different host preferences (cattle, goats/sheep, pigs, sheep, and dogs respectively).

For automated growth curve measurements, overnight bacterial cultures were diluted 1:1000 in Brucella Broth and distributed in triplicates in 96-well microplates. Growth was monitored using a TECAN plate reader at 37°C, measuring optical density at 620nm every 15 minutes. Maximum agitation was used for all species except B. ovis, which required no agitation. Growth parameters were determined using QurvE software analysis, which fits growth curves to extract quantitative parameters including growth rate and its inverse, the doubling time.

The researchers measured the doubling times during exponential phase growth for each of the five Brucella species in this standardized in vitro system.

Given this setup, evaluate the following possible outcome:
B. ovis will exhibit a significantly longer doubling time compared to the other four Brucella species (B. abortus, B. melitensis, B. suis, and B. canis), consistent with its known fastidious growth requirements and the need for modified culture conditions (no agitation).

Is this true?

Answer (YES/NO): YES